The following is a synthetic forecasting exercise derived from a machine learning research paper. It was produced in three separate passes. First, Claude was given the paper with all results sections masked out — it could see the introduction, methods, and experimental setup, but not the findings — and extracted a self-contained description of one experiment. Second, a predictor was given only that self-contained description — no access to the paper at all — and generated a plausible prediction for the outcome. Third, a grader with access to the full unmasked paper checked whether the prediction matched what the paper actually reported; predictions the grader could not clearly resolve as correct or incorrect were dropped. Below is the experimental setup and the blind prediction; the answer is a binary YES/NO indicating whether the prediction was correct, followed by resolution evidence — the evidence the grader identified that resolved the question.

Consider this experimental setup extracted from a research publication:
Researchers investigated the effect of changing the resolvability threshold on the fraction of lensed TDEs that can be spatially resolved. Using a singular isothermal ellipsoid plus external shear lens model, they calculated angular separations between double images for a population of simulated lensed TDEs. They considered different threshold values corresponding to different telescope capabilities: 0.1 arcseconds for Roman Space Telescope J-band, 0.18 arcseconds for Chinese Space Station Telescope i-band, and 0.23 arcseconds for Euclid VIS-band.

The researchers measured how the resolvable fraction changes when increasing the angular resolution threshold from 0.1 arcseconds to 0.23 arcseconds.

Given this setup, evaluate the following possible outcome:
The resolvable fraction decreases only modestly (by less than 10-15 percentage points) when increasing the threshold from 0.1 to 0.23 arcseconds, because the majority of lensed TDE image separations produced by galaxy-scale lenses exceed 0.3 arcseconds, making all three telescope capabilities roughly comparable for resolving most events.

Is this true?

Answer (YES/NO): YES